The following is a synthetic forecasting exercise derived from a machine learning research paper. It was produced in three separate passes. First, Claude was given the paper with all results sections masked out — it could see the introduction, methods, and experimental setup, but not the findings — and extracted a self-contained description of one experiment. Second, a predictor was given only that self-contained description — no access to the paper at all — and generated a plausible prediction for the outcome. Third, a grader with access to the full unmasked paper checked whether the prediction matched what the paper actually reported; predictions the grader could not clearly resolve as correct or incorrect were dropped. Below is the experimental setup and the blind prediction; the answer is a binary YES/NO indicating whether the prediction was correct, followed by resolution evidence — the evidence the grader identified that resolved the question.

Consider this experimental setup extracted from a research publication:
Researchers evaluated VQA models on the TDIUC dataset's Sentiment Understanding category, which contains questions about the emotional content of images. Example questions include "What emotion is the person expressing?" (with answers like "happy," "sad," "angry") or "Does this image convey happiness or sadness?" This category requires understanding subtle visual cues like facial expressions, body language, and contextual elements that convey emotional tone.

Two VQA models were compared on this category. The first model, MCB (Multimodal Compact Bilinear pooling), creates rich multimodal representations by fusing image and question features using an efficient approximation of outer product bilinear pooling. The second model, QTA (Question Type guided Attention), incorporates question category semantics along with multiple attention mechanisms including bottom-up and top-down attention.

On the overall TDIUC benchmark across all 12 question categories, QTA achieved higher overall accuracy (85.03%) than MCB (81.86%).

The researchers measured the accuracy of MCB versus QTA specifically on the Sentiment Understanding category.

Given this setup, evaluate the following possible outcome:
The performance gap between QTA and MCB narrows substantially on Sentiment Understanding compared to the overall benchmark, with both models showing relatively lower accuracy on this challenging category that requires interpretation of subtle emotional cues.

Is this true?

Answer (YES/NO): NO